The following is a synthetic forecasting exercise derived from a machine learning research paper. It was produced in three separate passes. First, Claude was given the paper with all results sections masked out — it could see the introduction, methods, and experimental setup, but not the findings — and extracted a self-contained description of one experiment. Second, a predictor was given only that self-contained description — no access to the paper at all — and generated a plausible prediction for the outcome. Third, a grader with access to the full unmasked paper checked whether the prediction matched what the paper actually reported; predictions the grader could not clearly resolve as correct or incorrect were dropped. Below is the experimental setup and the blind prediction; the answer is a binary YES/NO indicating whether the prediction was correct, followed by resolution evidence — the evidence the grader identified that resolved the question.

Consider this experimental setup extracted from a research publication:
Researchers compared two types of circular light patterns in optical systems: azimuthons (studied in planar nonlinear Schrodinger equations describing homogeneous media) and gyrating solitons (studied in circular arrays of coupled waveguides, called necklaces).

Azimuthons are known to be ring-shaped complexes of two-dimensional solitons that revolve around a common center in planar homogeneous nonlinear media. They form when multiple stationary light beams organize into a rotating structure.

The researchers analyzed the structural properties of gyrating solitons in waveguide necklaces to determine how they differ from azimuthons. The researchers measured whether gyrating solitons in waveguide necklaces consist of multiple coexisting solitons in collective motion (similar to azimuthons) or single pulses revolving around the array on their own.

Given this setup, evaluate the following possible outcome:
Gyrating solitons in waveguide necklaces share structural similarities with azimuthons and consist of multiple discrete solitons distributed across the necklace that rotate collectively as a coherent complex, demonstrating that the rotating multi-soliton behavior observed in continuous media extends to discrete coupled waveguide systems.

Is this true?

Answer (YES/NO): NO